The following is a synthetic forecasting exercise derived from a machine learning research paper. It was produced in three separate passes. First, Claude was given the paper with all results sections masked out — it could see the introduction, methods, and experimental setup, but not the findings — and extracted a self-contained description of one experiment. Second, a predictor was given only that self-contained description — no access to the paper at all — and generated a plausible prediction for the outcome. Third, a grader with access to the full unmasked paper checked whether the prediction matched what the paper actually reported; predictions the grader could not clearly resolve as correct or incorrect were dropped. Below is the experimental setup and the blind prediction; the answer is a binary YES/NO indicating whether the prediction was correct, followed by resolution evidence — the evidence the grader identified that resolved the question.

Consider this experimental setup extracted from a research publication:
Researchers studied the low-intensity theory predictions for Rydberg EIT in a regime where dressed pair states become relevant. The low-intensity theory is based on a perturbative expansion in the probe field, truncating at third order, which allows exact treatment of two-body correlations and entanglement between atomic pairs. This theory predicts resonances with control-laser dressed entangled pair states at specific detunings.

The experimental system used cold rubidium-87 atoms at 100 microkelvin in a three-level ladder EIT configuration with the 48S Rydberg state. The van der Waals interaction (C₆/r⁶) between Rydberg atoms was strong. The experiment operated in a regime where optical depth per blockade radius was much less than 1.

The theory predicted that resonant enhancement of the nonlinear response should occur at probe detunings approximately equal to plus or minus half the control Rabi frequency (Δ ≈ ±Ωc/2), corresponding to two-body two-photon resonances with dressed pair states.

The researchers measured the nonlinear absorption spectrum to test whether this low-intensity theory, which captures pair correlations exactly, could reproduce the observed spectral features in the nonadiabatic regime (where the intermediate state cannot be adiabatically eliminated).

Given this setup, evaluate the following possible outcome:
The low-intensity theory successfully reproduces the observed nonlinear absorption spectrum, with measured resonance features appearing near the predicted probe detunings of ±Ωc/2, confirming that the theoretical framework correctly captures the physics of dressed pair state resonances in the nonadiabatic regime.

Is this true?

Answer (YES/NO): NO